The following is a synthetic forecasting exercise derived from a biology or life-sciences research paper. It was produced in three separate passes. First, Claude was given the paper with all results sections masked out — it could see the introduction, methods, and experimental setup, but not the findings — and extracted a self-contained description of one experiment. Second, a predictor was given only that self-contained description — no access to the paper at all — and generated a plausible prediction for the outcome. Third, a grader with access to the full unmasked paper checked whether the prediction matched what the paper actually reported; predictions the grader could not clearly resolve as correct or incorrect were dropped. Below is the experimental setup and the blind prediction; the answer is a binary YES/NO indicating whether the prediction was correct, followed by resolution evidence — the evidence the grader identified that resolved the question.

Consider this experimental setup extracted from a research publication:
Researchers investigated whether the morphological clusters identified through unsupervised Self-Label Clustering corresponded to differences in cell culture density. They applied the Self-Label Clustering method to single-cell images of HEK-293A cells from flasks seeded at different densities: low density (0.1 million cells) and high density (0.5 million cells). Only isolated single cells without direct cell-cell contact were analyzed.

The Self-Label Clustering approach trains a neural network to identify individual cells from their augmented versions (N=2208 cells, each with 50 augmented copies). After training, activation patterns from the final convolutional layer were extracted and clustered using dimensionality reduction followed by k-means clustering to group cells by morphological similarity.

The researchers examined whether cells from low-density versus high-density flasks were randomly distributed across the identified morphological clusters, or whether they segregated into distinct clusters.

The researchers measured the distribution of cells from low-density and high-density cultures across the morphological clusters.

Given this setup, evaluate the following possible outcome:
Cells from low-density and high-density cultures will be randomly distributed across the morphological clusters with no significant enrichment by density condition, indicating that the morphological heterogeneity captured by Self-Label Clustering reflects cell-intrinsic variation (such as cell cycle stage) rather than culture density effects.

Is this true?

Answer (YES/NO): NO